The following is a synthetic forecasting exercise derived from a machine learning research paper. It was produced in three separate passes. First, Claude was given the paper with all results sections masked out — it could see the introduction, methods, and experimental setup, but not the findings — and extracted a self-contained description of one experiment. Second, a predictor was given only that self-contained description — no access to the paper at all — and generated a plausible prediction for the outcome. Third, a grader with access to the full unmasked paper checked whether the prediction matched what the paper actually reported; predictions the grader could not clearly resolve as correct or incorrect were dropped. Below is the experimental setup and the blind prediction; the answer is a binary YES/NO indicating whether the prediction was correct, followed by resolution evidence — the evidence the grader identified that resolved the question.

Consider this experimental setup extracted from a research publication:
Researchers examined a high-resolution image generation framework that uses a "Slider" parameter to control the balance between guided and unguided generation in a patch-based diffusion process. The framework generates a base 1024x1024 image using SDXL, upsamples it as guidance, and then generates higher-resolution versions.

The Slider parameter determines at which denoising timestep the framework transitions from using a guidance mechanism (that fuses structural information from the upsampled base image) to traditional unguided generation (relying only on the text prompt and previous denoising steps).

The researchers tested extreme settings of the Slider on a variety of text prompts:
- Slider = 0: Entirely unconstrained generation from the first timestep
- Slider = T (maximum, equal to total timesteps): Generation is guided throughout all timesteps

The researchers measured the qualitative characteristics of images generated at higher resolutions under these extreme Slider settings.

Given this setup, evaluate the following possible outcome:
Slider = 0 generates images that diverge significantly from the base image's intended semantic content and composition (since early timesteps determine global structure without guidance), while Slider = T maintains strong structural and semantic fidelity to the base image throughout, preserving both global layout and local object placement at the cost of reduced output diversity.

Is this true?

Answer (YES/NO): NO